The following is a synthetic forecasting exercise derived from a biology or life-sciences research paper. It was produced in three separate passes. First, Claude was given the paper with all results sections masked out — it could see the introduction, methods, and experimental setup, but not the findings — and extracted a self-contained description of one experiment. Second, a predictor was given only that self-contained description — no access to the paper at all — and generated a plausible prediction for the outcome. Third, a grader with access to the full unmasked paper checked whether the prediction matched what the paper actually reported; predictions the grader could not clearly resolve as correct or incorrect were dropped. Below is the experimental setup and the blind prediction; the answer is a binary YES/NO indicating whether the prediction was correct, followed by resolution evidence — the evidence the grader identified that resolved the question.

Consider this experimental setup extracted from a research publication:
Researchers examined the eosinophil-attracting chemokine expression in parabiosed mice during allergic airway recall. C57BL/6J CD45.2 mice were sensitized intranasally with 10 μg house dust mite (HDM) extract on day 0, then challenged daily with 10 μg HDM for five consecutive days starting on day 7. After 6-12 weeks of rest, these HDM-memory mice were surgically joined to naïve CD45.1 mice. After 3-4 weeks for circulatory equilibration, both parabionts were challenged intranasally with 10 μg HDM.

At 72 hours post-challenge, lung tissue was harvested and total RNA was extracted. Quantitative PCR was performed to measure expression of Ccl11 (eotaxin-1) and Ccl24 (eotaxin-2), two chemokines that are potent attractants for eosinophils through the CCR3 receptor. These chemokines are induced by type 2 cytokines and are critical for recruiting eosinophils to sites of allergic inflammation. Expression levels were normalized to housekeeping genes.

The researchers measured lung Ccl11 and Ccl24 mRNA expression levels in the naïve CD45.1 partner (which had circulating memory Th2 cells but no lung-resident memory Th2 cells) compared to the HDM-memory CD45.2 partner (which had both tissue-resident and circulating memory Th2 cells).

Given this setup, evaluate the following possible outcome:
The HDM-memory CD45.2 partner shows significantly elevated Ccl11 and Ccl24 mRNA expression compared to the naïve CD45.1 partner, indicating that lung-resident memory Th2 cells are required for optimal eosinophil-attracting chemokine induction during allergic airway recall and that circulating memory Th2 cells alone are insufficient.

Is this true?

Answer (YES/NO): YES